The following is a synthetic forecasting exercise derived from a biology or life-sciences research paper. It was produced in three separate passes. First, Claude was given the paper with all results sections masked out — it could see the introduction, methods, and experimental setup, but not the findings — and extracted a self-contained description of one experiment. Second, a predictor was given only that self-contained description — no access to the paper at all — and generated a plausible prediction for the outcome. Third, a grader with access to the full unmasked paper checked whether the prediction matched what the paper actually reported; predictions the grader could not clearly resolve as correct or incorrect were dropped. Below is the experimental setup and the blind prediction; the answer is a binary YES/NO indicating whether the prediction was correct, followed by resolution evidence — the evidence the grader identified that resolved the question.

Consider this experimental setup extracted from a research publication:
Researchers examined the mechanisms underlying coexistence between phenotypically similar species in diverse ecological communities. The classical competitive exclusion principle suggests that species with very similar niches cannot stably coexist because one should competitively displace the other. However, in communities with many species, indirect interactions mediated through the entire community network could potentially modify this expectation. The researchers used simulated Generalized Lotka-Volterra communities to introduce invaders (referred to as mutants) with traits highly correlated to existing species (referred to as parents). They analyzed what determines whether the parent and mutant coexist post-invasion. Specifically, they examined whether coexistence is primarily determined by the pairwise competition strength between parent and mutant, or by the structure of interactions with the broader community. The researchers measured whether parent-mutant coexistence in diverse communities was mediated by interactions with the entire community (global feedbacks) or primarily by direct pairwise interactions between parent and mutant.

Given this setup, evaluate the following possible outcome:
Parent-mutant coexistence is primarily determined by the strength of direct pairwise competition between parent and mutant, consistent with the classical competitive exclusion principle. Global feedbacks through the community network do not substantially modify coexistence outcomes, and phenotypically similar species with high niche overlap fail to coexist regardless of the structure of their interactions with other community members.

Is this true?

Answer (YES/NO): NO